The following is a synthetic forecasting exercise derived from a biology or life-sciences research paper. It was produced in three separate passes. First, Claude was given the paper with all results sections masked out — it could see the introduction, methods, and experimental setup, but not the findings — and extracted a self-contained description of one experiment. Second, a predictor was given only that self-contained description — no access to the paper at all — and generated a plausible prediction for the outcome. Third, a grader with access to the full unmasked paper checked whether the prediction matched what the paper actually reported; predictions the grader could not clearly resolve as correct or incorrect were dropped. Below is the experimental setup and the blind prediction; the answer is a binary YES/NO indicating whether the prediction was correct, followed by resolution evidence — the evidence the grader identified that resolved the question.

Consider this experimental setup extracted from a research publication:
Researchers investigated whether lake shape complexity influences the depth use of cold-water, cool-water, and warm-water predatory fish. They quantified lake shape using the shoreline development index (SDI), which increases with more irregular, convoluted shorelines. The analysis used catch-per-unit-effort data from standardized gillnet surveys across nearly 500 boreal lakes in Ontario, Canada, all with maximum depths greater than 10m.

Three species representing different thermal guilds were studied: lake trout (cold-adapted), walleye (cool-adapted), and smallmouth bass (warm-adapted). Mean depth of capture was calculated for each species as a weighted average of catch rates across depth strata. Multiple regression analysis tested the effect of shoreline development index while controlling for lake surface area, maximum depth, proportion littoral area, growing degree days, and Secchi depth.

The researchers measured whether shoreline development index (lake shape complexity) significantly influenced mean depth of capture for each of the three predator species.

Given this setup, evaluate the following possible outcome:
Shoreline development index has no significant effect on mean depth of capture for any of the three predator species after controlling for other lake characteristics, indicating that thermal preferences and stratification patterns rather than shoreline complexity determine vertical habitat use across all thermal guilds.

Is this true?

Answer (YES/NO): NO